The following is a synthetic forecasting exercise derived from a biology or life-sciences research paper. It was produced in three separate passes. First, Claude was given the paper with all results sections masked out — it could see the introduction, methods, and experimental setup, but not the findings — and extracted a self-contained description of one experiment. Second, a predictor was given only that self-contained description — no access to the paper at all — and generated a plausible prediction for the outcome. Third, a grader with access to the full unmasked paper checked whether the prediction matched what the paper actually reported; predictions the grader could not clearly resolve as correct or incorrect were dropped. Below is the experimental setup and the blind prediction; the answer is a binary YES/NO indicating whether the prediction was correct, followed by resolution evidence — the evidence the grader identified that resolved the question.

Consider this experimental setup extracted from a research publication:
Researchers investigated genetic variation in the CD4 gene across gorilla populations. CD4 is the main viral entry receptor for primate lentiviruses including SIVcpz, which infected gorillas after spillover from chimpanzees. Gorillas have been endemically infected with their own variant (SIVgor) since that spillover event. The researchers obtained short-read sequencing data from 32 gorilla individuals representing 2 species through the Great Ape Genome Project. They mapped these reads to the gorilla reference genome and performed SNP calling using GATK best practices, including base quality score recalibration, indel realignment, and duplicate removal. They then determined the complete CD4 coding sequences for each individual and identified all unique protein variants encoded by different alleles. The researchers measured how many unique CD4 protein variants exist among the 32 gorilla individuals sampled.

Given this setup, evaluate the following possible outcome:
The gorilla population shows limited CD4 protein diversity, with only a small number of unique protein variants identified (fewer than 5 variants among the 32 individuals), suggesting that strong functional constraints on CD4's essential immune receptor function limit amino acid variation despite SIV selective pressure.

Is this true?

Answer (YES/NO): NO